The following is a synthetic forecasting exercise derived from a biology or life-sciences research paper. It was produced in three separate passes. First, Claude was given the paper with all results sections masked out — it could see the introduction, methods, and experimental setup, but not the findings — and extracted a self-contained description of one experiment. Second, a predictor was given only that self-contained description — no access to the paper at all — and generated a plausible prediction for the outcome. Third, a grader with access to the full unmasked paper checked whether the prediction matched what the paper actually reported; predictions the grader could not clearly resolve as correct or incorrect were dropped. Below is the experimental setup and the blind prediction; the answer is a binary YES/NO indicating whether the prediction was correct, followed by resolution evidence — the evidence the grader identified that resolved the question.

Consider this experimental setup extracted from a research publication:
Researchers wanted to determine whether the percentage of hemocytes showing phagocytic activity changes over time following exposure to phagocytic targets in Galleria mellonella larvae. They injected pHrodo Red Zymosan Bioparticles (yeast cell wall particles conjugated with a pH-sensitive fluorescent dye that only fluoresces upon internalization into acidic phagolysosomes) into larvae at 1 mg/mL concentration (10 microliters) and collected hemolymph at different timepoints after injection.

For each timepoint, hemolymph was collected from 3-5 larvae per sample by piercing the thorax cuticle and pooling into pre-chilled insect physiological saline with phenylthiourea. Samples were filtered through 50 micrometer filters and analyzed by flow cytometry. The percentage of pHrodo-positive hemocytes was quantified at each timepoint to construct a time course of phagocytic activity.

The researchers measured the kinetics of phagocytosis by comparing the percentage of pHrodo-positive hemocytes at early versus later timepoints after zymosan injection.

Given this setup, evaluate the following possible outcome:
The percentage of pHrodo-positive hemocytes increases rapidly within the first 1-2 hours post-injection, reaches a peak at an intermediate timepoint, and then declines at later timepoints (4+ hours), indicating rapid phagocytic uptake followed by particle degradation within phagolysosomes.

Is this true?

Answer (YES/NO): NO